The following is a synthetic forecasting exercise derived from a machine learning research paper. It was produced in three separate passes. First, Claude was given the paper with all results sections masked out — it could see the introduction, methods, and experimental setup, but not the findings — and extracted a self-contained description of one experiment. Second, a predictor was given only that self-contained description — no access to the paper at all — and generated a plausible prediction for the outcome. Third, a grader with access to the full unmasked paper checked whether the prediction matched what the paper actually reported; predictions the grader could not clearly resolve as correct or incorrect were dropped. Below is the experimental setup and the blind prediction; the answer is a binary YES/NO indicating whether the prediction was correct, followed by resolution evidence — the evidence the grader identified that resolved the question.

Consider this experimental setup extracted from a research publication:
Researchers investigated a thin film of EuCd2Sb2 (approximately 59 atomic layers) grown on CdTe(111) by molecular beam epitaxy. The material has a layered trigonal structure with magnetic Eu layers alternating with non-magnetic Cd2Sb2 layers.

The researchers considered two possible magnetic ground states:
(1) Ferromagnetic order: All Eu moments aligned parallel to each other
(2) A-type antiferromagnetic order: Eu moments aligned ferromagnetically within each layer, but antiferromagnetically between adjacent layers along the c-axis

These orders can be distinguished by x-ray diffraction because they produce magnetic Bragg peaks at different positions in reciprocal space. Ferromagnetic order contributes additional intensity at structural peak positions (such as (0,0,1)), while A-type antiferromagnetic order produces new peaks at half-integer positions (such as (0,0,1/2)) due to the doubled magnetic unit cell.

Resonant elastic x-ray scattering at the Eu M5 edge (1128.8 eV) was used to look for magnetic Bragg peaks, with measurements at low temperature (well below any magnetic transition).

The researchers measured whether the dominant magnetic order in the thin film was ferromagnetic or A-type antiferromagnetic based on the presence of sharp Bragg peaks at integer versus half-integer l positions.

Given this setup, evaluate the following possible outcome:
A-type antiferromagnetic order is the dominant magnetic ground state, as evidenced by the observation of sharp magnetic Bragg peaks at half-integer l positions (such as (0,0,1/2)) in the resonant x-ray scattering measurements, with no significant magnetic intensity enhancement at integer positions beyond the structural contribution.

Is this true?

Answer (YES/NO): NO